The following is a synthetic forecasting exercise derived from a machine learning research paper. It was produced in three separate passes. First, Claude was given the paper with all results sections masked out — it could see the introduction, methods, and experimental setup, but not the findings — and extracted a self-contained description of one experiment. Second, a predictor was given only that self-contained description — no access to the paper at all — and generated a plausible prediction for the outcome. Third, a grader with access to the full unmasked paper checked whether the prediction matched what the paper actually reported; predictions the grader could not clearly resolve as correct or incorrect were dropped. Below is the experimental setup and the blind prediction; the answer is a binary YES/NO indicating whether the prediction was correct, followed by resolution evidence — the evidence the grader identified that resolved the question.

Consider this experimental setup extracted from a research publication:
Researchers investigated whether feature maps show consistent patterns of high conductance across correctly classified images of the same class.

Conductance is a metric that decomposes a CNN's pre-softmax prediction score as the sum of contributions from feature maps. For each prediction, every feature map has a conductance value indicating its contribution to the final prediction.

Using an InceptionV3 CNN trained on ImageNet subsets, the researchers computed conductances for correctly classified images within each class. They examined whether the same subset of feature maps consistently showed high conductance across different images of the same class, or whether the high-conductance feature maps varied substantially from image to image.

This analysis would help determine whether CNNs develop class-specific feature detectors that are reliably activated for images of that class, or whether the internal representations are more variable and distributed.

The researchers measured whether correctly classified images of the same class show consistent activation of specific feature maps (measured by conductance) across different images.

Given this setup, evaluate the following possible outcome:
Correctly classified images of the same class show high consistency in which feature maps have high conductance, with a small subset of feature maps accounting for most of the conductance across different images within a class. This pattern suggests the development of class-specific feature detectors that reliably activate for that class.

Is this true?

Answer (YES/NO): YES